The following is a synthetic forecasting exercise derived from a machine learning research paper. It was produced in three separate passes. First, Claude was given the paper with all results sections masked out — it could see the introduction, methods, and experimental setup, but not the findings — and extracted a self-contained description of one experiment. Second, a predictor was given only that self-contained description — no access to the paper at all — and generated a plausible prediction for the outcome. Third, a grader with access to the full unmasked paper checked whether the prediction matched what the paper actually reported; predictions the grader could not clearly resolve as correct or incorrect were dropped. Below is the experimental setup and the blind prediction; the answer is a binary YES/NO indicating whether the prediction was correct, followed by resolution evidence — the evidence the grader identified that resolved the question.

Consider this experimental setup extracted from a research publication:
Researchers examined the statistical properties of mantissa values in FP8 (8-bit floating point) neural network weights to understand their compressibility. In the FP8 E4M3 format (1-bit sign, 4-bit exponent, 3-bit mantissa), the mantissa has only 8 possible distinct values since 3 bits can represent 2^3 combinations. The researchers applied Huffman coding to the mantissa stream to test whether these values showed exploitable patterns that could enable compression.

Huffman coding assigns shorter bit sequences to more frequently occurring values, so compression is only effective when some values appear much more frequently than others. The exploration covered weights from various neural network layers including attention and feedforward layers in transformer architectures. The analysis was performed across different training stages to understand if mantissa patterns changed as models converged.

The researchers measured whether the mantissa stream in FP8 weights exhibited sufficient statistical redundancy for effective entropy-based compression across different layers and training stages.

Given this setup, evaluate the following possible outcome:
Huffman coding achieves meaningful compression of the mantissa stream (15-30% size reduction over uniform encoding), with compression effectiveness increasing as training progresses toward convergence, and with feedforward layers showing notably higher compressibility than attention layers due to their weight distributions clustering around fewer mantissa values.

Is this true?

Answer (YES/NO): NO